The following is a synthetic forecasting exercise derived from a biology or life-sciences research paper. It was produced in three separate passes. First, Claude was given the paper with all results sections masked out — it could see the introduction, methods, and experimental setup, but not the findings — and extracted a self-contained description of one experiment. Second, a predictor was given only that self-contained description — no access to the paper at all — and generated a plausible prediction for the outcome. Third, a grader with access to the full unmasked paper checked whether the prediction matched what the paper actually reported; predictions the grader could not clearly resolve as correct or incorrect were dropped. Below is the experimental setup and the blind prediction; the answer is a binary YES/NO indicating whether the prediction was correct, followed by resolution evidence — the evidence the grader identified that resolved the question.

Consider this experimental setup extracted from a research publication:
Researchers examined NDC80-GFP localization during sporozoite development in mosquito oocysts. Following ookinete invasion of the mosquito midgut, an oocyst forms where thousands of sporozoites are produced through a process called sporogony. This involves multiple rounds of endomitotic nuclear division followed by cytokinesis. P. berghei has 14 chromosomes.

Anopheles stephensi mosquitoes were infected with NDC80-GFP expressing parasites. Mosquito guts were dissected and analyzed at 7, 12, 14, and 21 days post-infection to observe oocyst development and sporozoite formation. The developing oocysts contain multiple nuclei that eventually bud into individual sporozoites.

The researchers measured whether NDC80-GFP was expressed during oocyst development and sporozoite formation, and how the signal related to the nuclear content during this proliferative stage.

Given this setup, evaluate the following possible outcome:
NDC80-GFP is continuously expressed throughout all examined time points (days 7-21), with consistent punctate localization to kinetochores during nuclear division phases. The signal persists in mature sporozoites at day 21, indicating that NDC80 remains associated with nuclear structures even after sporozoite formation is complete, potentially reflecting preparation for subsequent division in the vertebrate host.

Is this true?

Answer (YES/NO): YES